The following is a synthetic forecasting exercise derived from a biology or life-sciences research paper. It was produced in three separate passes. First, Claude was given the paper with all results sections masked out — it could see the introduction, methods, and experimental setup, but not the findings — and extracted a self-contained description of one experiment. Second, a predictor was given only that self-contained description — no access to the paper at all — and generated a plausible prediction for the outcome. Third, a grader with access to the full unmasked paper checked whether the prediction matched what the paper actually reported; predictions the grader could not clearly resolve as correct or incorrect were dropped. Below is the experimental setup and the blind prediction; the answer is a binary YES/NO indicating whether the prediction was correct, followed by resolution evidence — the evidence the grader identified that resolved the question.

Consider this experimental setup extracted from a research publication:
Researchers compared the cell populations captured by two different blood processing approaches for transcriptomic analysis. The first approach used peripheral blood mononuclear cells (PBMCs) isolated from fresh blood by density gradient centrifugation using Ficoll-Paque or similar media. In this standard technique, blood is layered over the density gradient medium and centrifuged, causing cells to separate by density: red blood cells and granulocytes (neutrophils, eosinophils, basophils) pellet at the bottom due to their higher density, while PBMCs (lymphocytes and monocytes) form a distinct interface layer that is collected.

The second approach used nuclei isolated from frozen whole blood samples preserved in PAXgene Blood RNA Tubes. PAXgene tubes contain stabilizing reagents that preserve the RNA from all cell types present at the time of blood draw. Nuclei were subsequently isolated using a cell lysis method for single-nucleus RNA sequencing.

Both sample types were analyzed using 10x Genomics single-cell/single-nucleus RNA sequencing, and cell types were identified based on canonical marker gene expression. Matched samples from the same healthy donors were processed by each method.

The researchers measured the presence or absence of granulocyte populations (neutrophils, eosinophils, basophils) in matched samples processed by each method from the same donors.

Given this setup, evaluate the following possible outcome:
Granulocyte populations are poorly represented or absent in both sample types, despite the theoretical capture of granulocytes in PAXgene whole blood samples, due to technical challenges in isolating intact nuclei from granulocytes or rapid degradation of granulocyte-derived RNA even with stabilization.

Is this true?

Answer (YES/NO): NO